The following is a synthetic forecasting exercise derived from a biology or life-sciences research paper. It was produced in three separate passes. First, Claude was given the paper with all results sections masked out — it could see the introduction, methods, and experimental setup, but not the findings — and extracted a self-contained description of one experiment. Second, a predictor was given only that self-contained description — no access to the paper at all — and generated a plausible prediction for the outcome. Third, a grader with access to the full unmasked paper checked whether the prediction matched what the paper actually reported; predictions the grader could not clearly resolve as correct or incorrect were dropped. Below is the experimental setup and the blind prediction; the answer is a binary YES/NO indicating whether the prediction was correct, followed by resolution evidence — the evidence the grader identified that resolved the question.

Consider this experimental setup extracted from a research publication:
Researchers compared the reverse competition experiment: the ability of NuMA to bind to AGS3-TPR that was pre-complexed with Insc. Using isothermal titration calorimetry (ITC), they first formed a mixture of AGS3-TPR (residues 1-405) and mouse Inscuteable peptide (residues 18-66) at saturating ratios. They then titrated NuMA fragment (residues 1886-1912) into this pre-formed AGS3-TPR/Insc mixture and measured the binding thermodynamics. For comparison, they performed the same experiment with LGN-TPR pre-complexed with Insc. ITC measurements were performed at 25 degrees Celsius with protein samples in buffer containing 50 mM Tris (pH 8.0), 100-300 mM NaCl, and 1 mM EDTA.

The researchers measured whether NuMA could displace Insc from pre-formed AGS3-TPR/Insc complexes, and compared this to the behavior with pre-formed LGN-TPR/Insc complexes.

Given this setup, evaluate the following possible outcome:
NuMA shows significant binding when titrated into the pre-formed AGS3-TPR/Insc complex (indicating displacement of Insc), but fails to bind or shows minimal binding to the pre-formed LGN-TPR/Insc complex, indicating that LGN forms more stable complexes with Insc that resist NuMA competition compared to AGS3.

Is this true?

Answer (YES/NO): NO